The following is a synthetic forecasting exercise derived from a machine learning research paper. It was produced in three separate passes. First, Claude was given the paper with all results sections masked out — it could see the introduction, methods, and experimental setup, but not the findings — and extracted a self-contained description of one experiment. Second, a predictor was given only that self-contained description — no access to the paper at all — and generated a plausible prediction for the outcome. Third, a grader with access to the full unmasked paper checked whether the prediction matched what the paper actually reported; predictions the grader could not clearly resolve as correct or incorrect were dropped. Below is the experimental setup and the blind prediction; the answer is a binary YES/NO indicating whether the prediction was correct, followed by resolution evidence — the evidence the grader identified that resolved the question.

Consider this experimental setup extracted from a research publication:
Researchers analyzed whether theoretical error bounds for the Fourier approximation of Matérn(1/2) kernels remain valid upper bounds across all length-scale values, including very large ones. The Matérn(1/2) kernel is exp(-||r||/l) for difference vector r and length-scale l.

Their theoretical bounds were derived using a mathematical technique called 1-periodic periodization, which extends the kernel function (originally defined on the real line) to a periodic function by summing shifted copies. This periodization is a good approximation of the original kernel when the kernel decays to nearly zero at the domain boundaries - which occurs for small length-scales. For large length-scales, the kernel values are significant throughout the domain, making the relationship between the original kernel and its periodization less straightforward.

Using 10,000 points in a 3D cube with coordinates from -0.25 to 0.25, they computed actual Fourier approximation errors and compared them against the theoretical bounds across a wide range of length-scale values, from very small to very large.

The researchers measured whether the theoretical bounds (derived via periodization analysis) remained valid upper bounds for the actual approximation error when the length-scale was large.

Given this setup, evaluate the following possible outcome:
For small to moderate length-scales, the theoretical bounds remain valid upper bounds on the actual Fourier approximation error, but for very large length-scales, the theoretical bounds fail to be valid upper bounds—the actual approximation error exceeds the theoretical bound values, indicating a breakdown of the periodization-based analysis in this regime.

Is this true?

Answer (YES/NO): NO